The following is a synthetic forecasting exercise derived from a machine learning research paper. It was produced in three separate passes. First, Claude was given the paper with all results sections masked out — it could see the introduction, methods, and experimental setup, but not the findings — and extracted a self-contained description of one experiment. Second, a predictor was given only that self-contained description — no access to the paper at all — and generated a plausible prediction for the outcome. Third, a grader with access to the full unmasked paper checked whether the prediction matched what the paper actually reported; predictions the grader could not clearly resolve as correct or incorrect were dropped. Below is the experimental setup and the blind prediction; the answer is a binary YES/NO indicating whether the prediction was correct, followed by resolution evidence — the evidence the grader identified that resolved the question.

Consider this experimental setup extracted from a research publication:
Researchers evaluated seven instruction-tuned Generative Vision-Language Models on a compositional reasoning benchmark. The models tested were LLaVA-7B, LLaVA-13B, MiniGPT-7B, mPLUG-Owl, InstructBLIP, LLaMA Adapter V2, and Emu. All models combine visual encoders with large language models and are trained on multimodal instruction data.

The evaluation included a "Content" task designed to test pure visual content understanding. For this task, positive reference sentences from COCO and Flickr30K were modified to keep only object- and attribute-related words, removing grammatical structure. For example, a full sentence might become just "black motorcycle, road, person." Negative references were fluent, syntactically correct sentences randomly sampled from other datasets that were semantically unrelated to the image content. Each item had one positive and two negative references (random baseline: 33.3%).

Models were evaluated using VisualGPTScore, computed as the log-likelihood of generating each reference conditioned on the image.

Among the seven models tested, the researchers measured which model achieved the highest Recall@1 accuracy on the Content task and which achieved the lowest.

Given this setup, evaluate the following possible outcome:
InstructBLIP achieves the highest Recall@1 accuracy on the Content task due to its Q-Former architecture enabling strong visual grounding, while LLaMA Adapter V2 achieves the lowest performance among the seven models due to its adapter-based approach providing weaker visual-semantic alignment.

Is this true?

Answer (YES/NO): NO